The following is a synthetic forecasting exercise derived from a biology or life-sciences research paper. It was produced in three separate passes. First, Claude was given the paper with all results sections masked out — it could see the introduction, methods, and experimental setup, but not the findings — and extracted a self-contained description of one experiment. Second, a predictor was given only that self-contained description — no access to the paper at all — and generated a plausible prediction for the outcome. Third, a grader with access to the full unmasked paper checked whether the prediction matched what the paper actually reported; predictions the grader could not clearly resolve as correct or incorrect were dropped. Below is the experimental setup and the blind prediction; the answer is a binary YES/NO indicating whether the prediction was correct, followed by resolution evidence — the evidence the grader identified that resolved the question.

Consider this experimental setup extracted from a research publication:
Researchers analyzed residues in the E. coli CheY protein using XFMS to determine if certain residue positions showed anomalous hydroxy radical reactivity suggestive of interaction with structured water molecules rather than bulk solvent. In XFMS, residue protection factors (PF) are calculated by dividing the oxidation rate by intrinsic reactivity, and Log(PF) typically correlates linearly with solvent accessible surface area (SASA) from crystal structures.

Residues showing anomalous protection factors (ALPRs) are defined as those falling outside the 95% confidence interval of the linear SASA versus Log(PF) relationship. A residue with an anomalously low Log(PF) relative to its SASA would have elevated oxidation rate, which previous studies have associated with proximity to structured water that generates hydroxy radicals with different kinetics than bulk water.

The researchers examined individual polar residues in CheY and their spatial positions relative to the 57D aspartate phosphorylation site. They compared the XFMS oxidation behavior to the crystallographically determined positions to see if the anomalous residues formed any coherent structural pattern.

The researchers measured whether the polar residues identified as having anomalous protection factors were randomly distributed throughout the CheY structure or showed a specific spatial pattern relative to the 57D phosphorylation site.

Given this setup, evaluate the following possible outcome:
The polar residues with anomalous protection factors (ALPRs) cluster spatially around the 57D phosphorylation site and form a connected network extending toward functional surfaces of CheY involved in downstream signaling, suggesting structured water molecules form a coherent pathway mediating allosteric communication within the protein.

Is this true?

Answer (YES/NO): NO